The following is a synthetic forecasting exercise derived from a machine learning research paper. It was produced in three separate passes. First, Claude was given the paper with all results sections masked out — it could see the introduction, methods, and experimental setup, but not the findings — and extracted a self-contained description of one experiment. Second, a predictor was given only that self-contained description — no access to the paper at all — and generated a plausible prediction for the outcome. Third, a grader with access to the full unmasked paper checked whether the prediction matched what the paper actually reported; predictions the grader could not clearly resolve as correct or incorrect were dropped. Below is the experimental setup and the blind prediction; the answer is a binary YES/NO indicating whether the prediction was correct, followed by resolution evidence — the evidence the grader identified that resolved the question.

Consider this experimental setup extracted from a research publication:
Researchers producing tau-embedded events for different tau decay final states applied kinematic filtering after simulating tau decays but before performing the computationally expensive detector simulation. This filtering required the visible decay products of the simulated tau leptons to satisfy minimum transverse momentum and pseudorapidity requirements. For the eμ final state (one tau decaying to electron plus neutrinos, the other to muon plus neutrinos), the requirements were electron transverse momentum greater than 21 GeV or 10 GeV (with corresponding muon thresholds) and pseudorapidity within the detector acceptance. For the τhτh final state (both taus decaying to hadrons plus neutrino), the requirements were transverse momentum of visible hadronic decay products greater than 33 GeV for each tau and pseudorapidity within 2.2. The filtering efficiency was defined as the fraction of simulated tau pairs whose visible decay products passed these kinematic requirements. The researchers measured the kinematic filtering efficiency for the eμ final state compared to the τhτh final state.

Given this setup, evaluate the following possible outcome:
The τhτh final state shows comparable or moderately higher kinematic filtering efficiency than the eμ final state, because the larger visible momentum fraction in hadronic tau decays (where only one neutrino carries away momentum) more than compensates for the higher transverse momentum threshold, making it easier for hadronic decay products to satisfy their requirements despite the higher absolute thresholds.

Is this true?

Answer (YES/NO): NO